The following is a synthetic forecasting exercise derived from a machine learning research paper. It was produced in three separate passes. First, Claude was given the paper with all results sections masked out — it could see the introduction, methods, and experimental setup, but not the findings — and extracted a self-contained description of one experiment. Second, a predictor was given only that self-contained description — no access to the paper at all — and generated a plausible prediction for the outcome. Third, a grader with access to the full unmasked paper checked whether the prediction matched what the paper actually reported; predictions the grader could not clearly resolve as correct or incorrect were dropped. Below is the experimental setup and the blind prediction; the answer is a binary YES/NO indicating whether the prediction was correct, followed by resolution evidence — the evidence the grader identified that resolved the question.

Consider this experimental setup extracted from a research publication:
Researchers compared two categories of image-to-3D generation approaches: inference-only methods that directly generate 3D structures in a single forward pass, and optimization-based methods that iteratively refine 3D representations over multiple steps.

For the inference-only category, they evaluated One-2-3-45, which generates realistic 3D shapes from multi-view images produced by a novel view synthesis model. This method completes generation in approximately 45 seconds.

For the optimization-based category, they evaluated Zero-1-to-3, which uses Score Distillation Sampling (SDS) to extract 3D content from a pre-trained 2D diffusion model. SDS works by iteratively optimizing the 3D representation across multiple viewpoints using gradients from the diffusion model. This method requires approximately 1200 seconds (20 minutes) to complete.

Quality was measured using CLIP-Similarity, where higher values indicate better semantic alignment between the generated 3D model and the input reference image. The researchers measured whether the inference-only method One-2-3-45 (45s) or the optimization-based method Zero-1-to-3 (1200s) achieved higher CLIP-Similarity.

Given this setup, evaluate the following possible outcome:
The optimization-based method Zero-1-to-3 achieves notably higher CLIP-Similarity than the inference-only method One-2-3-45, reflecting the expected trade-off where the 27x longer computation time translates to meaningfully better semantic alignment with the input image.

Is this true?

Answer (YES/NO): NO